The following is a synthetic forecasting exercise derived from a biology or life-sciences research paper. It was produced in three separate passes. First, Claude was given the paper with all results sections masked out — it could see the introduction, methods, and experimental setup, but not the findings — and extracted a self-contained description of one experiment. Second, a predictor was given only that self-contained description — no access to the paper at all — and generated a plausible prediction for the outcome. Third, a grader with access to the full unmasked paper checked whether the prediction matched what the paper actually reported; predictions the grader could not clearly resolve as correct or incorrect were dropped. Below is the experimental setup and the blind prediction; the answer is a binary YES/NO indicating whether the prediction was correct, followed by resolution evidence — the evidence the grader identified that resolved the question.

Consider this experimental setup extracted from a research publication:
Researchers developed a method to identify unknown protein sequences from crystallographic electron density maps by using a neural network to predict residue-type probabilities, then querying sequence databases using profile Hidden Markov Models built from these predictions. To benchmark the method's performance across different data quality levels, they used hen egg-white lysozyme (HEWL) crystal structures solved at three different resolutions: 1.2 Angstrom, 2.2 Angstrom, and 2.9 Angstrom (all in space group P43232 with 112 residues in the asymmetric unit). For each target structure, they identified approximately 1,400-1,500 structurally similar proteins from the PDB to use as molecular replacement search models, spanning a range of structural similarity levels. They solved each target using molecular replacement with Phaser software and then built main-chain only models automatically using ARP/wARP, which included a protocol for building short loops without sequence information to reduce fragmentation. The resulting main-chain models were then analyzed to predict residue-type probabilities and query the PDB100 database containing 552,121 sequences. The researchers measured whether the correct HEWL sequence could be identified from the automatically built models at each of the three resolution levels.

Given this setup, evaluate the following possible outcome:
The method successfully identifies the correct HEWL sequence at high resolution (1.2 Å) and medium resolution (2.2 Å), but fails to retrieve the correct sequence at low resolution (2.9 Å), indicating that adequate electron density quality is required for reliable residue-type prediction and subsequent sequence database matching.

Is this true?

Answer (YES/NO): NO